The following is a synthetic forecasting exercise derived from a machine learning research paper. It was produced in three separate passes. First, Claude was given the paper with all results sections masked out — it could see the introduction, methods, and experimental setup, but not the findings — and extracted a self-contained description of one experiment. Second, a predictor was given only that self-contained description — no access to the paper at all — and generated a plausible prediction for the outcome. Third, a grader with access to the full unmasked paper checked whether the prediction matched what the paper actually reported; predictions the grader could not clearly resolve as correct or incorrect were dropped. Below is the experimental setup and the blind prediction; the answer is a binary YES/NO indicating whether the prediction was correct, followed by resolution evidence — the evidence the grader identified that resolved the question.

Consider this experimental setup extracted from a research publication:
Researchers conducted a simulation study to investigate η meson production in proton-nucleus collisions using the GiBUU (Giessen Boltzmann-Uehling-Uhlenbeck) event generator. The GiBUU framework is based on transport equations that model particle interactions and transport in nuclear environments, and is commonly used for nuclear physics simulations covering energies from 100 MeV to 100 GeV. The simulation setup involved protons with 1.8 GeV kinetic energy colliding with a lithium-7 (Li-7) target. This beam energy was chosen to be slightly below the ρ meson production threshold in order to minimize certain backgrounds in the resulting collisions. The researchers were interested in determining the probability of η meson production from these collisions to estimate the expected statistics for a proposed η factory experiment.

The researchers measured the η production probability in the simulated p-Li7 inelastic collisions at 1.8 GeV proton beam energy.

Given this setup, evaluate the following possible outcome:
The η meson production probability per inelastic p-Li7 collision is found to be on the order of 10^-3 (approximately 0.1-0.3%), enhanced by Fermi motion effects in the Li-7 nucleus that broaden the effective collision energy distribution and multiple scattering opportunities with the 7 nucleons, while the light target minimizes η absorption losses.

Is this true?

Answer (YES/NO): NO